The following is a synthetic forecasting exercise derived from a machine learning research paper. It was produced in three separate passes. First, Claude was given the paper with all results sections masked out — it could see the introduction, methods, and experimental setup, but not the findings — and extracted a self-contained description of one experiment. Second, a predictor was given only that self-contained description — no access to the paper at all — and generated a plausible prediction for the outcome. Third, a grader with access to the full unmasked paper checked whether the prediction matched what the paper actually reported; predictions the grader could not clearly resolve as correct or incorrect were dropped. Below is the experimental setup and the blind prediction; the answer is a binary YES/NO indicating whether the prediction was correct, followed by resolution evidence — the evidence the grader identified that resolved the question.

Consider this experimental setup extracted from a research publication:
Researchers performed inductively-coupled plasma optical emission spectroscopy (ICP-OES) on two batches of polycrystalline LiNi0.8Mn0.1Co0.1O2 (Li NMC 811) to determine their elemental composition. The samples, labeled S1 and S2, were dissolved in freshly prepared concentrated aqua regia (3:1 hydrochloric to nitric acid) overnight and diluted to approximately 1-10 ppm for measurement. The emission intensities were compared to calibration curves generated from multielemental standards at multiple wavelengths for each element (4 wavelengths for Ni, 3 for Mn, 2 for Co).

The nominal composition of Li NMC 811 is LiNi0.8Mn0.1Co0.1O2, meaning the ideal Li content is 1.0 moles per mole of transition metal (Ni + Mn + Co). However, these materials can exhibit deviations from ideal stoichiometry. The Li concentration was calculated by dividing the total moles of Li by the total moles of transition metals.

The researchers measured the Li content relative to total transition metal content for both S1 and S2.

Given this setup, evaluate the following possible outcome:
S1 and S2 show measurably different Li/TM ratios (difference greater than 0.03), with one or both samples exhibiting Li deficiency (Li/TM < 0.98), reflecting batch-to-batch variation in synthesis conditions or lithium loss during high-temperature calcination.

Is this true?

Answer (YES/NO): NO